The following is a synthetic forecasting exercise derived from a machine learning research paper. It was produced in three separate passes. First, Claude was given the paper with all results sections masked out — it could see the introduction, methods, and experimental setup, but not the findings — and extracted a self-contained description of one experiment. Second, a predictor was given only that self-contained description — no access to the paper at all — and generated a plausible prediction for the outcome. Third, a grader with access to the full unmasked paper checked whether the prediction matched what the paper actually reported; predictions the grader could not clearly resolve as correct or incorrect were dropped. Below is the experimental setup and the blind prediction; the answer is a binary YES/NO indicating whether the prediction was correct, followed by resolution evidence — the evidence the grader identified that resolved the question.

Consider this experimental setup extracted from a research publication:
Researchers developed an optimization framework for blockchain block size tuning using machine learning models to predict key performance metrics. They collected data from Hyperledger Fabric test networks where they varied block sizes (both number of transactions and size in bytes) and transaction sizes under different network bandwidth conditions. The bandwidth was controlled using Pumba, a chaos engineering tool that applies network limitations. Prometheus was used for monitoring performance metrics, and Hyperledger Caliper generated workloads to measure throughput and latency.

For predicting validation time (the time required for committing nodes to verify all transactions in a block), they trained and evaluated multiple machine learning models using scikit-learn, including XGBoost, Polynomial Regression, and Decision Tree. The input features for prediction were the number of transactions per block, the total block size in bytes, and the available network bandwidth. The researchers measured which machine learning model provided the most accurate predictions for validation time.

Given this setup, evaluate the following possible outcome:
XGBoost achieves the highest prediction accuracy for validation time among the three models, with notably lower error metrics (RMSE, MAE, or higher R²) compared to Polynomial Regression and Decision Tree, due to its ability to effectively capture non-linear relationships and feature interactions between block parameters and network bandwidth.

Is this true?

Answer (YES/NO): YES